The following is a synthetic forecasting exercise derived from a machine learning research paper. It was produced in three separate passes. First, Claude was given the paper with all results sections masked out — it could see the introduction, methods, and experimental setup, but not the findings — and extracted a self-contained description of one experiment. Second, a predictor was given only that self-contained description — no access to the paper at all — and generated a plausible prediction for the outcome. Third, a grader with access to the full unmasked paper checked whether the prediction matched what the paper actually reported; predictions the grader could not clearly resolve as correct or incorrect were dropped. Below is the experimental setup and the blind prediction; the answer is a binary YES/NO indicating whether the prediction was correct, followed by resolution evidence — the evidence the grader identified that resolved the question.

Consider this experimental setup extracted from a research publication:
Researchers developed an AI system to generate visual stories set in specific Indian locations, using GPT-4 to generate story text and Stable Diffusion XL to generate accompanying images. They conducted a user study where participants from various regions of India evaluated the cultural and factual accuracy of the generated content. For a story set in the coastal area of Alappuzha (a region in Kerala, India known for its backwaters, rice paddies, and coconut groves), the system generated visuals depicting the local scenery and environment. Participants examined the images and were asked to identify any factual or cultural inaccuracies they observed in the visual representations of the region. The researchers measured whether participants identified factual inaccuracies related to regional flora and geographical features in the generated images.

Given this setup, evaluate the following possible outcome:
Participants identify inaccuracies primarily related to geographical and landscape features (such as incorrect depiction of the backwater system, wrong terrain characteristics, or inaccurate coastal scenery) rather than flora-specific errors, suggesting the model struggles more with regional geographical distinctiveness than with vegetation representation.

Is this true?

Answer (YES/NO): NO